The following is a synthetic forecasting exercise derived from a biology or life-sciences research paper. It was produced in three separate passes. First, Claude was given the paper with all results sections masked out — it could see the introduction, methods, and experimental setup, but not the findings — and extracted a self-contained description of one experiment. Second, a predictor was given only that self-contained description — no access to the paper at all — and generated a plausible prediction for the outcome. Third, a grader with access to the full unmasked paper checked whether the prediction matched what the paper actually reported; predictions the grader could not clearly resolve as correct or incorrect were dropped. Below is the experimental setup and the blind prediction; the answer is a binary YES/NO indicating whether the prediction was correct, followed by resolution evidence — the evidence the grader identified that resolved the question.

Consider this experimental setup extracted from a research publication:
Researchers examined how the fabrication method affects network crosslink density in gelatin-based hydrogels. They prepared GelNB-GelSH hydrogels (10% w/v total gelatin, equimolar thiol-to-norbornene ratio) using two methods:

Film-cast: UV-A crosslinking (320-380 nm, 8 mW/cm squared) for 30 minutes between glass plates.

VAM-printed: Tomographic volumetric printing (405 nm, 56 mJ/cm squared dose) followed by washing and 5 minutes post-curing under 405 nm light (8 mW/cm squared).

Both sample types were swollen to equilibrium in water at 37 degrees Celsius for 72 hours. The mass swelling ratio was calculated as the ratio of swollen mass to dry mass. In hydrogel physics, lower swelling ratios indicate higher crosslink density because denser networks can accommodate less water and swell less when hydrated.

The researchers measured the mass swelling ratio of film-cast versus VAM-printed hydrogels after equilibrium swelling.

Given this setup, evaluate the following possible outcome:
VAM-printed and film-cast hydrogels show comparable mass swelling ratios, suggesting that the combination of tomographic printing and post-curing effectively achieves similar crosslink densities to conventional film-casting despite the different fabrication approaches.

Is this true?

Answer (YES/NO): NO